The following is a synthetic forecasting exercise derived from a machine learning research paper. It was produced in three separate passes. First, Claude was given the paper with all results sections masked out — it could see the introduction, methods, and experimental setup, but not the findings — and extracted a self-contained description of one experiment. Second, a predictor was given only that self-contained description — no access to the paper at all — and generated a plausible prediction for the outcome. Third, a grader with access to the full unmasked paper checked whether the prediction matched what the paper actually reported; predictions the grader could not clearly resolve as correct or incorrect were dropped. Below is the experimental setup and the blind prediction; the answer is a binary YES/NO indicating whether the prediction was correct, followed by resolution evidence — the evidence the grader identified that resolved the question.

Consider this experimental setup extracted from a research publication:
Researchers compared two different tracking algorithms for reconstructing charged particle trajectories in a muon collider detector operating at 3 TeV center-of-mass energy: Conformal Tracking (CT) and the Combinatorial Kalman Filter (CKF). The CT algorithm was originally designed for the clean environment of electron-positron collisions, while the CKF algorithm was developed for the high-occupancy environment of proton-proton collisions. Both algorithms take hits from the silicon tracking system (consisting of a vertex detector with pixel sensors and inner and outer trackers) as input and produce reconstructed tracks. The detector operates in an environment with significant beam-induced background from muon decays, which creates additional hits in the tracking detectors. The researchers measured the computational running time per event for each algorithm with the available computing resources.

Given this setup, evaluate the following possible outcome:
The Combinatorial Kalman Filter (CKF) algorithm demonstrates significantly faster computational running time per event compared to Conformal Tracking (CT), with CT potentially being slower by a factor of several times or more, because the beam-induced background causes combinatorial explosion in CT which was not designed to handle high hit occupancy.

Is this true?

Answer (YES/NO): YES